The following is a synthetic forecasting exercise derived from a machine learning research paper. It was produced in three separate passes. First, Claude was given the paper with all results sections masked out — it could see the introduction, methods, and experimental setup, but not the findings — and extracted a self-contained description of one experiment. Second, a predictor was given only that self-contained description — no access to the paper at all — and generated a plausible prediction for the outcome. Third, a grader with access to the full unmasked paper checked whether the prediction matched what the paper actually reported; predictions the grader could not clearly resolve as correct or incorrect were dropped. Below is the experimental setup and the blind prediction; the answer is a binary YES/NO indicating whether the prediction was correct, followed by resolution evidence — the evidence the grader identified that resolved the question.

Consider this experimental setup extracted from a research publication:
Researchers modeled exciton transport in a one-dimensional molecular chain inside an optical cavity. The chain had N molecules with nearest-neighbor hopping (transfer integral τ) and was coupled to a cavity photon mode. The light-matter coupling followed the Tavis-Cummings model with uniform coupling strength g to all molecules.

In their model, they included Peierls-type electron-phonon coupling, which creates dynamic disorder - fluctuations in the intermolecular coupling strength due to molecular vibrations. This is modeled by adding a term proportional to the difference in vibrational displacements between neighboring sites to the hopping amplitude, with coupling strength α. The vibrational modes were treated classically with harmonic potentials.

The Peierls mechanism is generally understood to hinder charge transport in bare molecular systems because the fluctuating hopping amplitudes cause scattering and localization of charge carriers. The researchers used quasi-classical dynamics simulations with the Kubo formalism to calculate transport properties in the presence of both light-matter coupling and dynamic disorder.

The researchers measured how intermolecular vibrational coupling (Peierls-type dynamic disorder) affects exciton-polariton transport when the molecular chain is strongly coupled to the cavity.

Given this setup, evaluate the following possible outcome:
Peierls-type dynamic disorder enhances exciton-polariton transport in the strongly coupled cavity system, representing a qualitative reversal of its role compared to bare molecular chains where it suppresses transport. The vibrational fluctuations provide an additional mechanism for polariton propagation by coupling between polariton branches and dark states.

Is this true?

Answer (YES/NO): YES